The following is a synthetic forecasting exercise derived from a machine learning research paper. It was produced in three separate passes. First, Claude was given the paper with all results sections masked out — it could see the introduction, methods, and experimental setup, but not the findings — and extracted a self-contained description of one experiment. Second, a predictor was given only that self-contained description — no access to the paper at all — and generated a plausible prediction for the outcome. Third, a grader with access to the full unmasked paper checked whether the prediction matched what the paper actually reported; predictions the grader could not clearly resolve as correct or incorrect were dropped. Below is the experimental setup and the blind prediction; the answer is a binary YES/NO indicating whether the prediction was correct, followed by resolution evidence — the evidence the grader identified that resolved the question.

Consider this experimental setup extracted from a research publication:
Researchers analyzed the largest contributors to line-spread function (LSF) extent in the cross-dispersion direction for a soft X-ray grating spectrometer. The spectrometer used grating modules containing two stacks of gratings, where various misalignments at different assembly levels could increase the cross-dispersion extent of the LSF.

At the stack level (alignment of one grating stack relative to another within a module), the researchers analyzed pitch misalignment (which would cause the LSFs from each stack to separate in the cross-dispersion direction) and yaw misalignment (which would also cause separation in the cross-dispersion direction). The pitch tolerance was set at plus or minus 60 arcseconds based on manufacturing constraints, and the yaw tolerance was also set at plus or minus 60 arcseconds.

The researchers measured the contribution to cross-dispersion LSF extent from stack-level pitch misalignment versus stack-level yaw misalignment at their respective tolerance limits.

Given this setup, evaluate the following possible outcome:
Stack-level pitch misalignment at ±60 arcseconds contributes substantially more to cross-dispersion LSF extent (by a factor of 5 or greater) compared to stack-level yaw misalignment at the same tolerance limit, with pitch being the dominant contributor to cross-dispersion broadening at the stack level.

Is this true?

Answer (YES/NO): NO